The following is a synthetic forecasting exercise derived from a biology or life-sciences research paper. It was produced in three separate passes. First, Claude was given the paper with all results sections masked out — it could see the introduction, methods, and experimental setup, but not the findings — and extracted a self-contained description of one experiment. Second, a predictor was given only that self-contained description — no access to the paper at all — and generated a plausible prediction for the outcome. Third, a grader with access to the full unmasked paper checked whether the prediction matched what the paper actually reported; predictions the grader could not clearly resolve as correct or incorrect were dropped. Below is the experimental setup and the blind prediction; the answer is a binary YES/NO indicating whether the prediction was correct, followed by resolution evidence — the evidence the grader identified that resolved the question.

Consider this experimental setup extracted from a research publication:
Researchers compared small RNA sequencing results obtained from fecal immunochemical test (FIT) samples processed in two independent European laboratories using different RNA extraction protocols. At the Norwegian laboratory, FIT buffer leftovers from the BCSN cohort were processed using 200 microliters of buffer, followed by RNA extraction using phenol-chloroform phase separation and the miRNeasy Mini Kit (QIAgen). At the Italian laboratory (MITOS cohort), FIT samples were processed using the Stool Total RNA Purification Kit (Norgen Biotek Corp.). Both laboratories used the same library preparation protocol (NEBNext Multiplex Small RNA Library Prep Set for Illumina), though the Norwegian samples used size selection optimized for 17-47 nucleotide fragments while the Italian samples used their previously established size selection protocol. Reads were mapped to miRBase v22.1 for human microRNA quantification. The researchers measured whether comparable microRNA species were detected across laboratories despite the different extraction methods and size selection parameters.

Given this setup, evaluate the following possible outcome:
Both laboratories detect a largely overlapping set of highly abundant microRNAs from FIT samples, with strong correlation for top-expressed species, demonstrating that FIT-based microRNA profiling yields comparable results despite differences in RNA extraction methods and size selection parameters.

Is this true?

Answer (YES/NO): YES